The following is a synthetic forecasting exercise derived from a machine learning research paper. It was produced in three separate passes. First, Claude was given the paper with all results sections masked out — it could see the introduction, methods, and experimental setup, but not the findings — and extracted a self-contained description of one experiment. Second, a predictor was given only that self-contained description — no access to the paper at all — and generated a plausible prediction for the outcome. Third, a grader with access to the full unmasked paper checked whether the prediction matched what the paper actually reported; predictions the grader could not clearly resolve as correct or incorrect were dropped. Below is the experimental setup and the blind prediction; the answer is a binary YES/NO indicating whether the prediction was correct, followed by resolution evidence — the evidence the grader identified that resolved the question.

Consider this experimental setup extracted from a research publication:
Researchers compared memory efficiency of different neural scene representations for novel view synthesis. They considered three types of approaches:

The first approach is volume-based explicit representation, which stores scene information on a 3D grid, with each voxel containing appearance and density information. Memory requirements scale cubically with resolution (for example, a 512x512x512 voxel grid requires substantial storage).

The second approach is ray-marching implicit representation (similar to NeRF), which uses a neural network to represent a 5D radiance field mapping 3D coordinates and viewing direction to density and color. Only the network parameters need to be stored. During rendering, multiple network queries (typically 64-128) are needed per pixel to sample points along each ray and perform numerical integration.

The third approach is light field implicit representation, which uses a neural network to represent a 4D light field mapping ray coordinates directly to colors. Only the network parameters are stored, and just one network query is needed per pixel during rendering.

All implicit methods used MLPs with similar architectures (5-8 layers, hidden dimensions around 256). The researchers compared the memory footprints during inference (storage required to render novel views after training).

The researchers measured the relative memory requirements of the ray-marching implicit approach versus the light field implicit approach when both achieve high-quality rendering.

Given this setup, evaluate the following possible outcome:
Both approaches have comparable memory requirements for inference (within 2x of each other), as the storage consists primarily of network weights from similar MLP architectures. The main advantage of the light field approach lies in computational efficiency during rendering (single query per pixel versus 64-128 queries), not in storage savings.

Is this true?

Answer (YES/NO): YES